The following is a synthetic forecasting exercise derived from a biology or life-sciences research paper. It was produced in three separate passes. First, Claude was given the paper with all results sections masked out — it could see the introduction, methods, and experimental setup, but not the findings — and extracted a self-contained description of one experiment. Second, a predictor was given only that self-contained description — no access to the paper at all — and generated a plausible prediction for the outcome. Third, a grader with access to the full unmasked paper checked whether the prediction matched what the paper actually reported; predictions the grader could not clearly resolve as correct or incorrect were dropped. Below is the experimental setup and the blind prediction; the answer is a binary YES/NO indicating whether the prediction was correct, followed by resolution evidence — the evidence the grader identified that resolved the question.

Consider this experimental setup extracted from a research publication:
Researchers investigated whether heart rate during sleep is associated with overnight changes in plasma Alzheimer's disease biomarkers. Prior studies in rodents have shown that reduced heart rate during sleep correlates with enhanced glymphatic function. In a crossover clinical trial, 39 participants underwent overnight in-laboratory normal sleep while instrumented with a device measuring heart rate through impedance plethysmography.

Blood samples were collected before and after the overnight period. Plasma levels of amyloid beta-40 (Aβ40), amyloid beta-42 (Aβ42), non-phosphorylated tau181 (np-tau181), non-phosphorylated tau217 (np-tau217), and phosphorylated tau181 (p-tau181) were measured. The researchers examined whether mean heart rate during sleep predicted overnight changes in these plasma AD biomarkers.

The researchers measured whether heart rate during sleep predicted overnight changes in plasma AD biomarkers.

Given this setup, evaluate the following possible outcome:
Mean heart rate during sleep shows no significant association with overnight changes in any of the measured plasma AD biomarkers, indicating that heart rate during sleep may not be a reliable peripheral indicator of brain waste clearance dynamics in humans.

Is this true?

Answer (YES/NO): NO